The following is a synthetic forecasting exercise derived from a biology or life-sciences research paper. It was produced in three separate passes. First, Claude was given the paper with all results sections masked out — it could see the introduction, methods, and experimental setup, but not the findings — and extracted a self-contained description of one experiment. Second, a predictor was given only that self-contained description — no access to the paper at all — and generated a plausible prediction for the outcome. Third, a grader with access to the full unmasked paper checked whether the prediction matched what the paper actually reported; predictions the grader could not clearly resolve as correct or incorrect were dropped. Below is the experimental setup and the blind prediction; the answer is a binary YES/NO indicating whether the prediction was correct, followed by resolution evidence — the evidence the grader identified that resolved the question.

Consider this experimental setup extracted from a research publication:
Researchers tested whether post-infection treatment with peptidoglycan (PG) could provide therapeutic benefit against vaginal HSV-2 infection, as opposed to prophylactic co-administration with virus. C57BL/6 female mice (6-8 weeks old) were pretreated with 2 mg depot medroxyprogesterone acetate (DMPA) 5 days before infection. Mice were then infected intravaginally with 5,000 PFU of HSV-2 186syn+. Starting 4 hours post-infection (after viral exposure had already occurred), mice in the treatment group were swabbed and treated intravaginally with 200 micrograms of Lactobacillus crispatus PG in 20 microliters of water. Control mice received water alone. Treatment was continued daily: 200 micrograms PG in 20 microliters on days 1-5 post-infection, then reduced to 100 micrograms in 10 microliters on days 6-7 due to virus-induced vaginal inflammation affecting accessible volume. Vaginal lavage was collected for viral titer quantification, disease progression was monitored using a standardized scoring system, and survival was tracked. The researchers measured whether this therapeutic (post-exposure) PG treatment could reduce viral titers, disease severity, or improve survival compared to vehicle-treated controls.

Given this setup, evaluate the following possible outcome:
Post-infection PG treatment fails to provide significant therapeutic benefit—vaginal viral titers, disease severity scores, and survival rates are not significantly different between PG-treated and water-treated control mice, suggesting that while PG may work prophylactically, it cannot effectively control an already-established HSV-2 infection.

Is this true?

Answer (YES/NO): NO